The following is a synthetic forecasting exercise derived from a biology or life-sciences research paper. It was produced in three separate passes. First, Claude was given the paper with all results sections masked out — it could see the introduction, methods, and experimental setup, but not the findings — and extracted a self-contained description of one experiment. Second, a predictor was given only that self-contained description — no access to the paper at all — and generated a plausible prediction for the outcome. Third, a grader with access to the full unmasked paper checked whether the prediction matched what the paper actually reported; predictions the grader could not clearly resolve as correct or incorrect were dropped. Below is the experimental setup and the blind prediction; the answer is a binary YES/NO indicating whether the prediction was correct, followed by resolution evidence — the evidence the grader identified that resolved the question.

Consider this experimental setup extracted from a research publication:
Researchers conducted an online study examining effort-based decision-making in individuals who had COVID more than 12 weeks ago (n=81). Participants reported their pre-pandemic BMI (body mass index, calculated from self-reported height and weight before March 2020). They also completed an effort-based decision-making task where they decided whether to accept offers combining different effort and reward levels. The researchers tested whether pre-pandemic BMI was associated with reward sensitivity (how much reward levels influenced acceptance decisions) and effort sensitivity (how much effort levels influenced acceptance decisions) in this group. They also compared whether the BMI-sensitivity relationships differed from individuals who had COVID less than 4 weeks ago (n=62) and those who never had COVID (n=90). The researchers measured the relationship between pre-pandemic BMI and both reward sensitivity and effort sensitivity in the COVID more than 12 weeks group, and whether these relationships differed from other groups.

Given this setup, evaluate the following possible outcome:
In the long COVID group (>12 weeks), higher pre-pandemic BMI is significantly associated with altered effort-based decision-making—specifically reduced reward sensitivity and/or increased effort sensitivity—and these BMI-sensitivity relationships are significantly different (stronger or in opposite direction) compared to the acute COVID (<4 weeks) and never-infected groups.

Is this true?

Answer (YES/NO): NO